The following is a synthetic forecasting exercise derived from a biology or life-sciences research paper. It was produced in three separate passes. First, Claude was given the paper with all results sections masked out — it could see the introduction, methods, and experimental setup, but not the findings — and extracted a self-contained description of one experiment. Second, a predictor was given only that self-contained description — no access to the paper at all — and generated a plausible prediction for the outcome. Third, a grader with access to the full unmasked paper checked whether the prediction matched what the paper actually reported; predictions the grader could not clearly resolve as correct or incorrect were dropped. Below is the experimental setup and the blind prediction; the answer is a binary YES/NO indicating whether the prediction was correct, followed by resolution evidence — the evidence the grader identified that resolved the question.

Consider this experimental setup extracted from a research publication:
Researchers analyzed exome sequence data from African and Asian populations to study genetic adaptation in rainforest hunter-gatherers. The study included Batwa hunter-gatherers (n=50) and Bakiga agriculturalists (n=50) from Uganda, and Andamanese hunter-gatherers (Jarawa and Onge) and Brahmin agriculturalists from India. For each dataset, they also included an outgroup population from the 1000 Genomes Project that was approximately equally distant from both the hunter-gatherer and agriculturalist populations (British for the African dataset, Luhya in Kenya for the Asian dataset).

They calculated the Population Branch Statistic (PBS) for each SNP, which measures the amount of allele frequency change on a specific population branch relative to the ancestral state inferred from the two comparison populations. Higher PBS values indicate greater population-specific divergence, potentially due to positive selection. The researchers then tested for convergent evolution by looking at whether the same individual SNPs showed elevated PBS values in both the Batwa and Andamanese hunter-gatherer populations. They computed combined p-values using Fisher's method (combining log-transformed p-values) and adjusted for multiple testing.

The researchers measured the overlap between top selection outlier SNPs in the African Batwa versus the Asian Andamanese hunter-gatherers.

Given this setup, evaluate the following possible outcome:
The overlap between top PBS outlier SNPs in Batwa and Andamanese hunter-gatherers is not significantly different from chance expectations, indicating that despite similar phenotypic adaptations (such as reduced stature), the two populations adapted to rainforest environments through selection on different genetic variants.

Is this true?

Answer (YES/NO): YES